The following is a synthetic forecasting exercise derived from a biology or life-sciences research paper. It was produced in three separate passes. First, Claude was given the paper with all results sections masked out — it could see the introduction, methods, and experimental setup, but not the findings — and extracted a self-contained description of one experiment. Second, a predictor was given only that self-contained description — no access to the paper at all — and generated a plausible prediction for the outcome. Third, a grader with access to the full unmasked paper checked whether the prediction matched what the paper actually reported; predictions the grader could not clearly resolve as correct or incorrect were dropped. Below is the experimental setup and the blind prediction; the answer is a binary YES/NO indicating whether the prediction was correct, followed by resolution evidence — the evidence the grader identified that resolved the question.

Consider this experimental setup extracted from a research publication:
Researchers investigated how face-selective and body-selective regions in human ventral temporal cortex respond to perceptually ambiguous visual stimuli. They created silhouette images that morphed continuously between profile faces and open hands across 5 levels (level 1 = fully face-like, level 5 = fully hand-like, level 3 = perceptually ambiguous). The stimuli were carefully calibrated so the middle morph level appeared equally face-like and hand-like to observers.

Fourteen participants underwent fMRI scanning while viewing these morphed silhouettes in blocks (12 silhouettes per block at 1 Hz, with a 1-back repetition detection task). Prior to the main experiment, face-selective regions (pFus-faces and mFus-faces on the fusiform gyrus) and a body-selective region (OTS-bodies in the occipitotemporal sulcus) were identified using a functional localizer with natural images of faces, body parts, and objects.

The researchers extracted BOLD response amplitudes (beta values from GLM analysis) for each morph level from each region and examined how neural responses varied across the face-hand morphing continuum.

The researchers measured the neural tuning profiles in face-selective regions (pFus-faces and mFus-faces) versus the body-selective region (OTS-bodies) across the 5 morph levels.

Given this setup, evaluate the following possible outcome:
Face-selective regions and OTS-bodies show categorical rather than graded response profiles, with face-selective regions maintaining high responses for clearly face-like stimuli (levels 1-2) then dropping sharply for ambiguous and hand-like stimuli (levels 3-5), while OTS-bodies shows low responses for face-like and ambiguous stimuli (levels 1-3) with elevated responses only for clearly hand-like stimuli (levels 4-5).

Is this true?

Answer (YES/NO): NO